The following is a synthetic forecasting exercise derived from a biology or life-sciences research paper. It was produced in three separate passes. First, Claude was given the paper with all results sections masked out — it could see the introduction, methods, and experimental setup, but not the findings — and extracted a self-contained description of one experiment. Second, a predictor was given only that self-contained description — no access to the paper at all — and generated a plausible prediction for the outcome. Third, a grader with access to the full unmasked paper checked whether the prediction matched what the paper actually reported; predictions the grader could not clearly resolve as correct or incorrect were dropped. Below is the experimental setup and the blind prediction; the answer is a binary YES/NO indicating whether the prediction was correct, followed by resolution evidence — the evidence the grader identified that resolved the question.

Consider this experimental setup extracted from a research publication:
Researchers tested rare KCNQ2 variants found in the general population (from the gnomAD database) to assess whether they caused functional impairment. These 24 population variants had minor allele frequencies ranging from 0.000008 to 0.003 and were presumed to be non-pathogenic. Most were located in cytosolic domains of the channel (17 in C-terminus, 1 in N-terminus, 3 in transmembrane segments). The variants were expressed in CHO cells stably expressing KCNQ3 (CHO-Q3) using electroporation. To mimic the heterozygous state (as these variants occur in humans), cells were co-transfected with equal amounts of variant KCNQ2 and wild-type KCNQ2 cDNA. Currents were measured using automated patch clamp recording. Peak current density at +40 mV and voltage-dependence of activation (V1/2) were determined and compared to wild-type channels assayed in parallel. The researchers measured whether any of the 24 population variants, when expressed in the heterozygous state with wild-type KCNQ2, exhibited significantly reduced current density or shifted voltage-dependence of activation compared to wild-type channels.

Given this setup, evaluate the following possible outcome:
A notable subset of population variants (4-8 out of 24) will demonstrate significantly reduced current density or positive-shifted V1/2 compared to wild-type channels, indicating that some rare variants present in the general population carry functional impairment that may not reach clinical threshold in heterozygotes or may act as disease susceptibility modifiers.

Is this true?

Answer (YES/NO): NO